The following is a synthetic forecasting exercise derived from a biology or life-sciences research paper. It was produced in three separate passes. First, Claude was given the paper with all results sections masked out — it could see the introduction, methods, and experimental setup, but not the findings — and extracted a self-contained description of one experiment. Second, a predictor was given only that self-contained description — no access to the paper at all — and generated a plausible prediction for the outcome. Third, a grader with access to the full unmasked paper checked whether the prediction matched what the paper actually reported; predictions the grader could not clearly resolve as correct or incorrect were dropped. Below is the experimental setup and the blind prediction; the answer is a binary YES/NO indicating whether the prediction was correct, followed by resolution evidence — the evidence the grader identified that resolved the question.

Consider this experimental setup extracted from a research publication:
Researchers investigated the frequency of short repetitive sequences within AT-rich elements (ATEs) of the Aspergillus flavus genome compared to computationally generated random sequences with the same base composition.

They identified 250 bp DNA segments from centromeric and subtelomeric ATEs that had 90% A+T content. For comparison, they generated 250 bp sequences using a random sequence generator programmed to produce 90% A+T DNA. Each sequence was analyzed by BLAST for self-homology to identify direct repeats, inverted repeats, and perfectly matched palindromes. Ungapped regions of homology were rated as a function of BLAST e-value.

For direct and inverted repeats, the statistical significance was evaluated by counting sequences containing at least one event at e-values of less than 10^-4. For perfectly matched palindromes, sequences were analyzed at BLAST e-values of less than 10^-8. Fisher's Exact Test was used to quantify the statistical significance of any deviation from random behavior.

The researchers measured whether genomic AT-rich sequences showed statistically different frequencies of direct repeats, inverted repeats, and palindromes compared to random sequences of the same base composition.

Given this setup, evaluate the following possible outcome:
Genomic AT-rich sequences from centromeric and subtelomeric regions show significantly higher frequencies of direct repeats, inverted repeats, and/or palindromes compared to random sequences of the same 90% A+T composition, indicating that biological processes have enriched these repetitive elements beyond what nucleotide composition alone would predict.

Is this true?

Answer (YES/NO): YES